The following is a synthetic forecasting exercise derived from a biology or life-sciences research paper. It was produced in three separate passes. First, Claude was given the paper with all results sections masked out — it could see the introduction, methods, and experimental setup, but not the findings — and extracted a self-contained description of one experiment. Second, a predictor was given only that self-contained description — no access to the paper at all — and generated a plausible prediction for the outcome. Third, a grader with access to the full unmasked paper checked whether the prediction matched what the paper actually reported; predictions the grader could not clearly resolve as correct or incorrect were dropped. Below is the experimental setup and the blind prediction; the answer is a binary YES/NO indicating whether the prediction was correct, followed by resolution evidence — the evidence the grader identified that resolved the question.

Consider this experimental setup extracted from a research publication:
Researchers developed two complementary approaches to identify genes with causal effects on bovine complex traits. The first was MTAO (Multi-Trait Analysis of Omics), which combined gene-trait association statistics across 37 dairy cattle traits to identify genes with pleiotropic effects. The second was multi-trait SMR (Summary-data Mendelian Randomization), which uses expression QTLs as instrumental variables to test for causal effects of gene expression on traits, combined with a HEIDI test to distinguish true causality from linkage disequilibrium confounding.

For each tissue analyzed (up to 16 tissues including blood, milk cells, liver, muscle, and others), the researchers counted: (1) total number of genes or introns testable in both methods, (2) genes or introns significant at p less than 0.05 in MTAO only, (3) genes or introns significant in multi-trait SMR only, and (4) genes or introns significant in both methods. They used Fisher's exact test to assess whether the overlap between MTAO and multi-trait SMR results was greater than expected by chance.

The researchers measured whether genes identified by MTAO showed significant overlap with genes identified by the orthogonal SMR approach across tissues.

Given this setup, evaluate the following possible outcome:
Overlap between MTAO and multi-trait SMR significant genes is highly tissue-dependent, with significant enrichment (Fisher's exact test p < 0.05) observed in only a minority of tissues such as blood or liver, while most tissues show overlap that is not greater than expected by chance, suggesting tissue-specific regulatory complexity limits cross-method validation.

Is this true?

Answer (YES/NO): NO